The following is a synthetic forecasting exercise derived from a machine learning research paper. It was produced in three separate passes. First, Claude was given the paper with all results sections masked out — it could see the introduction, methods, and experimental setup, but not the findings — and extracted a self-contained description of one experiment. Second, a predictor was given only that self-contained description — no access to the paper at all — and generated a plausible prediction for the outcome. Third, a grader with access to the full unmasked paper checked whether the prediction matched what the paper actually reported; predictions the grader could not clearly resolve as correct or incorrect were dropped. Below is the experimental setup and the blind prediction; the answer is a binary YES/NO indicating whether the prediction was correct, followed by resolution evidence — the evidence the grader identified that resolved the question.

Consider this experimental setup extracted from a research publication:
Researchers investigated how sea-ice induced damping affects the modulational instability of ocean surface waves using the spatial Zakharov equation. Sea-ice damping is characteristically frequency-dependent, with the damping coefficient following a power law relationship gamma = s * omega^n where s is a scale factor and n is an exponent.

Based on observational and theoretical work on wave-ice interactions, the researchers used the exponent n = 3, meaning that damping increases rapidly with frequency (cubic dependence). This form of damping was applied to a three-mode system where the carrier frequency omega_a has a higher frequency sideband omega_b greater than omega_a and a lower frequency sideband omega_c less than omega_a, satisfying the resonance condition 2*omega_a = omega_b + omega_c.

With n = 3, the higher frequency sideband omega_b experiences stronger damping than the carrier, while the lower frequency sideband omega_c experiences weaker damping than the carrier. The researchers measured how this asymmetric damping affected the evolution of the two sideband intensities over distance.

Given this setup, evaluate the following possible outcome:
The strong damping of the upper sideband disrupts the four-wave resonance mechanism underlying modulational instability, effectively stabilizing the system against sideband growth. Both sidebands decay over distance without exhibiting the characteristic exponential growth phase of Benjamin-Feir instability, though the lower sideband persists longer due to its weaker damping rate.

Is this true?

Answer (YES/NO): NO